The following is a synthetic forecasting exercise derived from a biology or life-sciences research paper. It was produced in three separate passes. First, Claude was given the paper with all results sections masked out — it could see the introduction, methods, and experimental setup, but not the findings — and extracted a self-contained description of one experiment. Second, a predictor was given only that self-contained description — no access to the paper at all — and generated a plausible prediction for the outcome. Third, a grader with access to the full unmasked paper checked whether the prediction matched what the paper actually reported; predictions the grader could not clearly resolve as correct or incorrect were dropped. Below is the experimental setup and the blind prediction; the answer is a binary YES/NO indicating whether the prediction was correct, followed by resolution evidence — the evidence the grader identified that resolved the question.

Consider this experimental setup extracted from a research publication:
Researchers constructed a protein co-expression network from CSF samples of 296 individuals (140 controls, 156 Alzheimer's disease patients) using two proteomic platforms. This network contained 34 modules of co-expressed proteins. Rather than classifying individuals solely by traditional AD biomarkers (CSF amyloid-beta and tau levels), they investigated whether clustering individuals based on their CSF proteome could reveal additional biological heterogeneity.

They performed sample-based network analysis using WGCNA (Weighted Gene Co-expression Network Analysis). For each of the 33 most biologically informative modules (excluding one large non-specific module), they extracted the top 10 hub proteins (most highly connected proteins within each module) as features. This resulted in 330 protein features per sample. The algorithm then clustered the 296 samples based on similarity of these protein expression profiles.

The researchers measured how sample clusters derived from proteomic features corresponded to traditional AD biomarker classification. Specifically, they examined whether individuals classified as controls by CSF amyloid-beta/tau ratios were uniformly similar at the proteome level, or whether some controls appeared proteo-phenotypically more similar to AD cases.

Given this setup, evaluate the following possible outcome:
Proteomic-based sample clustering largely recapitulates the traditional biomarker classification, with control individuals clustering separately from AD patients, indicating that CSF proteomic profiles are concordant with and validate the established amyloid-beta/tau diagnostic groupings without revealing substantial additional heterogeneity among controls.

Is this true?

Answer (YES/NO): NO